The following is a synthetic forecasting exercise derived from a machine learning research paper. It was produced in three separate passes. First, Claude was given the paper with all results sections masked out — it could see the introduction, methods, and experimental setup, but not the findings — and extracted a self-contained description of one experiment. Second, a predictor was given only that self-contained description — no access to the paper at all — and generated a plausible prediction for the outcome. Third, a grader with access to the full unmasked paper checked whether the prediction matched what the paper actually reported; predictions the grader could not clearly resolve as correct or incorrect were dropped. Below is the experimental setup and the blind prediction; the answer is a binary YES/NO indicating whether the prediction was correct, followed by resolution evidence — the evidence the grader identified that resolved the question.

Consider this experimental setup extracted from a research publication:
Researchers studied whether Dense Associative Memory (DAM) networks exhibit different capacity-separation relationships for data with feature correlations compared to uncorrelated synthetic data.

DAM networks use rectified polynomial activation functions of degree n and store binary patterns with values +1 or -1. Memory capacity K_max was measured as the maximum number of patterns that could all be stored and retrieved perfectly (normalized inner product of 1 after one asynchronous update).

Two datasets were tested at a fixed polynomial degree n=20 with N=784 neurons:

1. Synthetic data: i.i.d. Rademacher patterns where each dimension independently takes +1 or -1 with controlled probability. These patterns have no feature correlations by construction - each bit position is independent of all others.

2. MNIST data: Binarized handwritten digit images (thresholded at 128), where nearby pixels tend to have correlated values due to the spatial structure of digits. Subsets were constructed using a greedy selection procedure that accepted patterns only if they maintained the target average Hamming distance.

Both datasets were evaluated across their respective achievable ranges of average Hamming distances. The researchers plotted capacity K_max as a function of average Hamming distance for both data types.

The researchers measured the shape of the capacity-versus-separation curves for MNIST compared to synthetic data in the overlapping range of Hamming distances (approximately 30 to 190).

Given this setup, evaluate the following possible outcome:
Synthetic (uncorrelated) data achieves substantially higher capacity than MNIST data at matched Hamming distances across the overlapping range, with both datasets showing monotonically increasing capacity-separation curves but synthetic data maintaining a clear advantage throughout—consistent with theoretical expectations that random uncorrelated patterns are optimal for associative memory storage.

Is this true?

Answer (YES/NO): NO